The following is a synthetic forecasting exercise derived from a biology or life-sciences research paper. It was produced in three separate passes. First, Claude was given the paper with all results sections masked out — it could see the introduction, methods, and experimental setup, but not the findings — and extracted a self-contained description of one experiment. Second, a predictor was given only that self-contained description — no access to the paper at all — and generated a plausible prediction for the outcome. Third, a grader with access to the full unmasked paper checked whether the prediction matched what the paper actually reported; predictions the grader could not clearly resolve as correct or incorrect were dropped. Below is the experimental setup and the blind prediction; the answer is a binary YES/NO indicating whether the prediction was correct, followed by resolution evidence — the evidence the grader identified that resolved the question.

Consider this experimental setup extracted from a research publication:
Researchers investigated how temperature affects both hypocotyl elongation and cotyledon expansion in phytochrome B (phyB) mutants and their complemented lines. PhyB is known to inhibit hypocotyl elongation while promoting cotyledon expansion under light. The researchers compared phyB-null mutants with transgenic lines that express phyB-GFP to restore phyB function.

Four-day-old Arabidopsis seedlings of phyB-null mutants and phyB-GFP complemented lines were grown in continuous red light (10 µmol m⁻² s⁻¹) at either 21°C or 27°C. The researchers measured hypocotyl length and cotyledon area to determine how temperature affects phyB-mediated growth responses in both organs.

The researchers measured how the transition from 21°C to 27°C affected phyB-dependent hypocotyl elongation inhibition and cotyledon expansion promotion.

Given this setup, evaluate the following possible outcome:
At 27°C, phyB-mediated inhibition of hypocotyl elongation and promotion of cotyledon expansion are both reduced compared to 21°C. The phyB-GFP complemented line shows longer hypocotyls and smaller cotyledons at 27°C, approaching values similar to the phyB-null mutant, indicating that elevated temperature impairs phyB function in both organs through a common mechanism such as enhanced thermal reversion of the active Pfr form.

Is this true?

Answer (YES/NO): NO